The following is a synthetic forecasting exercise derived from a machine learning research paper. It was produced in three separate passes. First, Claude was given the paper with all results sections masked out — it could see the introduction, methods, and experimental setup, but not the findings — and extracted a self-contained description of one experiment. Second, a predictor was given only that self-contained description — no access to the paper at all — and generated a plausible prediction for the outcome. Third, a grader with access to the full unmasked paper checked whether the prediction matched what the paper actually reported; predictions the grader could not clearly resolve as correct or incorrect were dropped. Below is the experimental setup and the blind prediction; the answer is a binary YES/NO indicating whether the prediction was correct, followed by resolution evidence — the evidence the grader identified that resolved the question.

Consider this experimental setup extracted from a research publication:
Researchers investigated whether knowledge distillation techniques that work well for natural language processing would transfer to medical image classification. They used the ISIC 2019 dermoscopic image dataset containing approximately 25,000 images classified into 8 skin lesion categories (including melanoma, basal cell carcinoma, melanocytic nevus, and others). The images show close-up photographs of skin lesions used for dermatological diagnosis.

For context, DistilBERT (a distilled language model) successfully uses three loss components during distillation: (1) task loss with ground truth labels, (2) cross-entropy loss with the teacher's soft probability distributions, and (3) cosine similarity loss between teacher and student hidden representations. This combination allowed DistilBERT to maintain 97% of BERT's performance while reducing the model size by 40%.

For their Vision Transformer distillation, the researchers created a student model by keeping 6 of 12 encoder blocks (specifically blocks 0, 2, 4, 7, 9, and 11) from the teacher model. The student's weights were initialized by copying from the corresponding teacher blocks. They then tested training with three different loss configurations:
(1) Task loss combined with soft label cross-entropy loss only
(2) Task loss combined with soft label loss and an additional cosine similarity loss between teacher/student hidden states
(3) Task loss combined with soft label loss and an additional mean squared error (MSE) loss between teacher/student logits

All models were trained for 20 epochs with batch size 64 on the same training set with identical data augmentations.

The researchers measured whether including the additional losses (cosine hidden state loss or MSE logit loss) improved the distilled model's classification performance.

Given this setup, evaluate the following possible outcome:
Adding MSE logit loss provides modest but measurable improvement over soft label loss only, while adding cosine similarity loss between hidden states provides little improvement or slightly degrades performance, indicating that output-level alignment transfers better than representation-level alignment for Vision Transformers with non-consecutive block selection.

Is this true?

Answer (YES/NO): NO